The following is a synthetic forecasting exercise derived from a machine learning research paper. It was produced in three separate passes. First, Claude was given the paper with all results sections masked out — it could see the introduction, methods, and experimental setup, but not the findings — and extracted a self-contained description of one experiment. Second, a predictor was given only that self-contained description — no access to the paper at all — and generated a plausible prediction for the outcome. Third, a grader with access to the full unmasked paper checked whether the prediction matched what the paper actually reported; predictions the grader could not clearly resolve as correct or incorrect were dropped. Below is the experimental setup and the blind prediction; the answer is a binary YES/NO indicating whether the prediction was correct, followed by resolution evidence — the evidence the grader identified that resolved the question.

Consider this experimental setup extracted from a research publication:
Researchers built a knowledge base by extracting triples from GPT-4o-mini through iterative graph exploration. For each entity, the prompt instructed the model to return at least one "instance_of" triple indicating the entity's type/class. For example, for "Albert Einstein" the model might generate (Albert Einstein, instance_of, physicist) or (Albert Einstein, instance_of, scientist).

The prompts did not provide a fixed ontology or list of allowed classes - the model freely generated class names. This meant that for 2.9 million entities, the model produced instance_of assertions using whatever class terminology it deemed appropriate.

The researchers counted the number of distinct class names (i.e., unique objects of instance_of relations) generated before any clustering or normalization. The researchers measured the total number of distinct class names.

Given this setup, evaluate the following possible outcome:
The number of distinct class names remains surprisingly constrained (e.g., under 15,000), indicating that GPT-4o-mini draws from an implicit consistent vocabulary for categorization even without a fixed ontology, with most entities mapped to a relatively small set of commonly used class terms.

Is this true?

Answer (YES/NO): NO